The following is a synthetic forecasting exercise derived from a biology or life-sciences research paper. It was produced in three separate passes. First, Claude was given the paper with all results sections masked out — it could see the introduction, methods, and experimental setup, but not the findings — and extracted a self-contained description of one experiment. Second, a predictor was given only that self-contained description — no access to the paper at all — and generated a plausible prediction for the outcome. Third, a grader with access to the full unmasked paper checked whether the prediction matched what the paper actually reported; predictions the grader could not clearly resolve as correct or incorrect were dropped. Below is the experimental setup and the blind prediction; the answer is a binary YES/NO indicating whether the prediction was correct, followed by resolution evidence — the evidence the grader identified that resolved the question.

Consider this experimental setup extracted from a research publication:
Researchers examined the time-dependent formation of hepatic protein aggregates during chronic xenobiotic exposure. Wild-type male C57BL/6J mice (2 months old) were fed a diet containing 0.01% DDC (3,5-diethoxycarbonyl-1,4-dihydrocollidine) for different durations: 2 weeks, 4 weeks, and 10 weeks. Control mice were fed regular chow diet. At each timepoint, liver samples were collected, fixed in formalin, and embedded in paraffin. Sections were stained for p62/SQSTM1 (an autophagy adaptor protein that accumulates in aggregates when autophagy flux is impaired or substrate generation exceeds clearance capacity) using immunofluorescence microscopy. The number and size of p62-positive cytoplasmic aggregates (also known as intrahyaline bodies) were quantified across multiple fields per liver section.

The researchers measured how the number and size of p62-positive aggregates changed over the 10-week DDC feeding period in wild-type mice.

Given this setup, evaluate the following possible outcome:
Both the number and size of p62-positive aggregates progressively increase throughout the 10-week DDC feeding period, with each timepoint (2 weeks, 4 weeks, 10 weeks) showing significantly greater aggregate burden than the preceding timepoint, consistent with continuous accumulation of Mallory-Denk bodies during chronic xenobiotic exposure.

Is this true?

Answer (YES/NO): NO